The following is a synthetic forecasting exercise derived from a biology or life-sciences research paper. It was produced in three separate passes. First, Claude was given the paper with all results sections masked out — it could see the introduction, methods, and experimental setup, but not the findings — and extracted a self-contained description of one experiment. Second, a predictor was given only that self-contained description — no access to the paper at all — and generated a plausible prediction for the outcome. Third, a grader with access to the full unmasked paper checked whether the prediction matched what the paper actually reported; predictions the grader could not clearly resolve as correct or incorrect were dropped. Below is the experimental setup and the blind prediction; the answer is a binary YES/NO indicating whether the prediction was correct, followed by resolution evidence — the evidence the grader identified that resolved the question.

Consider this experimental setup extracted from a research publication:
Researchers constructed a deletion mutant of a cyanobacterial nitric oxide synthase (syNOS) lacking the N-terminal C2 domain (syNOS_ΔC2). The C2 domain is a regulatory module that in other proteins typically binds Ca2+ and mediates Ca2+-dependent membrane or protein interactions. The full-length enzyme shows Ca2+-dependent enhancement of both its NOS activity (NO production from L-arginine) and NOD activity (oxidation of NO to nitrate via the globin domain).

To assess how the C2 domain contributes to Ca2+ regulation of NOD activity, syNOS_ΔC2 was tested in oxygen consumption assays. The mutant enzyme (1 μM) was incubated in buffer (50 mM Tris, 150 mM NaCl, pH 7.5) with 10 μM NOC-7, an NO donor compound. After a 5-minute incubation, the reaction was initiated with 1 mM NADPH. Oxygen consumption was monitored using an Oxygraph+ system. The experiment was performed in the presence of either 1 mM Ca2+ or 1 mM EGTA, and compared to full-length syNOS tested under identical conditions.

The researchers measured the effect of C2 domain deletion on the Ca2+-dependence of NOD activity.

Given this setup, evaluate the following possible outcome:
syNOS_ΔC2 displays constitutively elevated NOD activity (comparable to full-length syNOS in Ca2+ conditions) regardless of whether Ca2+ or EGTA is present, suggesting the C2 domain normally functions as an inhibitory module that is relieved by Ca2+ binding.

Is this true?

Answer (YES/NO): NO